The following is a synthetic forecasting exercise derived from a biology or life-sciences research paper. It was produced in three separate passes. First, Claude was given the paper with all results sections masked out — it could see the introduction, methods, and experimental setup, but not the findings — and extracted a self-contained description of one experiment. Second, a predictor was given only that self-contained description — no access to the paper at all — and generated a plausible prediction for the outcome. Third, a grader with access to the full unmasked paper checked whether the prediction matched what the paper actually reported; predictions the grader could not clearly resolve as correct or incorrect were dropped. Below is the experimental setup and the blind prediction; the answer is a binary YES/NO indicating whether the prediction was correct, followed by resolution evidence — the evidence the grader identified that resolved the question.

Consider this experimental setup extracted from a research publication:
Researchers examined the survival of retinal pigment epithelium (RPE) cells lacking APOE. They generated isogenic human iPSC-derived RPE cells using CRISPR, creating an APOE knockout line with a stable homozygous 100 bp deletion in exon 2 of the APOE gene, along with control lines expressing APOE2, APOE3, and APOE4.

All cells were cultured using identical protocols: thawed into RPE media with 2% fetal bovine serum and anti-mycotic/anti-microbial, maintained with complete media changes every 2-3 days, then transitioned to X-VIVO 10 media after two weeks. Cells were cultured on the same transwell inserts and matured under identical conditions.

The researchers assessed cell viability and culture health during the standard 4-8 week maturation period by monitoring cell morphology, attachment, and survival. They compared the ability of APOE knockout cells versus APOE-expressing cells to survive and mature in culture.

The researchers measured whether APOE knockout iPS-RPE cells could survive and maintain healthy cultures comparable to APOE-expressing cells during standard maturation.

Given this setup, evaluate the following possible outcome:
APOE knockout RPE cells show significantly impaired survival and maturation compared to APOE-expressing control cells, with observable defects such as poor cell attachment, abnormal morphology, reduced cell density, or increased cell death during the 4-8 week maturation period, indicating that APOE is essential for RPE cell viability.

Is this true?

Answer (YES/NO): YES